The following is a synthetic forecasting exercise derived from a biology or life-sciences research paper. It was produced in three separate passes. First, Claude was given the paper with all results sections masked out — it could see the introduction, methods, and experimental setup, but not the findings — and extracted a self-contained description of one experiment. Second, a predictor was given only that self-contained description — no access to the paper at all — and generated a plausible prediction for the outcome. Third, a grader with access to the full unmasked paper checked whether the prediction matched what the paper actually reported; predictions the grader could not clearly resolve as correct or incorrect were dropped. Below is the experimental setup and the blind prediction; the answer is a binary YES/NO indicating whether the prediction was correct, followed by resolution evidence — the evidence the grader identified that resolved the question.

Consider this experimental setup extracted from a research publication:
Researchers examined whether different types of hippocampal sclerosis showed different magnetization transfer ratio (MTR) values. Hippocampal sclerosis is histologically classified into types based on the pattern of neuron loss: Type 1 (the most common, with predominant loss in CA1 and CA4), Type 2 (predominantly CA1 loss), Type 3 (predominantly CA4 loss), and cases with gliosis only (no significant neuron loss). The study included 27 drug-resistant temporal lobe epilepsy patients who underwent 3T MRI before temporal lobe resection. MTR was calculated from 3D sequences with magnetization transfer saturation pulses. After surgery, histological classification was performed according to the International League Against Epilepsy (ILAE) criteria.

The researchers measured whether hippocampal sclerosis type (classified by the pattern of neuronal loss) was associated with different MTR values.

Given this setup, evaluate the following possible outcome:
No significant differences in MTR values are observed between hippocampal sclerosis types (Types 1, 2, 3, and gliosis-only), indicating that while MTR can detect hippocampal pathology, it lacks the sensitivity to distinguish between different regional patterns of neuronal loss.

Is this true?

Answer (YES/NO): YES